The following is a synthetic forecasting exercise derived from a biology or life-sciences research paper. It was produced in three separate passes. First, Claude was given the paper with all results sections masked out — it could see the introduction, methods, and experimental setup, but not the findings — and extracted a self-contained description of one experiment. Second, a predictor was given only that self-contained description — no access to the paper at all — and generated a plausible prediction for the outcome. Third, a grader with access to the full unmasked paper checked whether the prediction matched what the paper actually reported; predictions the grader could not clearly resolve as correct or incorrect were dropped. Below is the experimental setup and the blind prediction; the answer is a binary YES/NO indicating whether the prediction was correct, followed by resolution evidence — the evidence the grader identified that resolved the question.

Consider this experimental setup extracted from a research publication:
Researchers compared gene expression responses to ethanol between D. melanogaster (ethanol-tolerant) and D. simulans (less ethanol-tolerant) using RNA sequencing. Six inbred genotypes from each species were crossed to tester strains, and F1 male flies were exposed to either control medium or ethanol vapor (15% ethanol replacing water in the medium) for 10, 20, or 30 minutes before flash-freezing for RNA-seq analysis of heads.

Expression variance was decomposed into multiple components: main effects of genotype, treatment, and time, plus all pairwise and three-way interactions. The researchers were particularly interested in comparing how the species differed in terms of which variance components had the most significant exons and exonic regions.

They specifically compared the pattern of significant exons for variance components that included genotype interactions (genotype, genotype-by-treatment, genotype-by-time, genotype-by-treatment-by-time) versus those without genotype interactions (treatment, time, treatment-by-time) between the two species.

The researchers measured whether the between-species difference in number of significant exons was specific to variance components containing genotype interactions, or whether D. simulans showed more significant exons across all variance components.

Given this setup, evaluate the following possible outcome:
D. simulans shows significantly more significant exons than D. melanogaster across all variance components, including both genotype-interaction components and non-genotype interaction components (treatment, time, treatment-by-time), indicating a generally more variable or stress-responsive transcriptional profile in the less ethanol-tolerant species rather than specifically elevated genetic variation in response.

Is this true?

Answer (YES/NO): NO